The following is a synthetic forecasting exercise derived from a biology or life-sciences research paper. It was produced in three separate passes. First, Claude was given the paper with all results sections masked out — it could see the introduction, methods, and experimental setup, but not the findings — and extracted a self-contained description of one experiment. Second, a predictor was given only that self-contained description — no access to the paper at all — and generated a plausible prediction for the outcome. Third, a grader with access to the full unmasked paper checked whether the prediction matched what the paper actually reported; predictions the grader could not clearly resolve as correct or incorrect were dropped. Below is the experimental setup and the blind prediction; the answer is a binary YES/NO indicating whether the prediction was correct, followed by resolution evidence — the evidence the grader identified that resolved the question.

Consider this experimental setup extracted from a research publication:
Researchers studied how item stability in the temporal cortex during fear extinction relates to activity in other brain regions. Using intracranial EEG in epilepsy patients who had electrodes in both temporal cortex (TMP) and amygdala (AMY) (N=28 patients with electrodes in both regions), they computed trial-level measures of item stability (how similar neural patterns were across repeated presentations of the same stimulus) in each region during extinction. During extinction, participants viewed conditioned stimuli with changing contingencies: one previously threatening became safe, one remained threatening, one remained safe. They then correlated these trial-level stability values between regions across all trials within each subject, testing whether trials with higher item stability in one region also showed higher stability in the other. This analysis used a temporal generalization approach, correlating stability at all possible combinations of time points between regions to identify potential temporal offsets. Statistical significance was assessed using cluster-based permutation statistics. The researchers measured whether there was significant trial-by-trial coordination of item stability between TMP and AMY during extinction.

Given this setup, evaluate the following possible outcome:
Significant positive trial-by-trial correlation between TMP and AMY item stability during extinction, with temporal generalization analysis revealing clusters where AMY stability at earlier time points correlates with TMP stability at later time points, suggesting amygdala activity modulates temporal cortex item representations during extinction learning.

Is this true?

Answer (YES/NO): NO